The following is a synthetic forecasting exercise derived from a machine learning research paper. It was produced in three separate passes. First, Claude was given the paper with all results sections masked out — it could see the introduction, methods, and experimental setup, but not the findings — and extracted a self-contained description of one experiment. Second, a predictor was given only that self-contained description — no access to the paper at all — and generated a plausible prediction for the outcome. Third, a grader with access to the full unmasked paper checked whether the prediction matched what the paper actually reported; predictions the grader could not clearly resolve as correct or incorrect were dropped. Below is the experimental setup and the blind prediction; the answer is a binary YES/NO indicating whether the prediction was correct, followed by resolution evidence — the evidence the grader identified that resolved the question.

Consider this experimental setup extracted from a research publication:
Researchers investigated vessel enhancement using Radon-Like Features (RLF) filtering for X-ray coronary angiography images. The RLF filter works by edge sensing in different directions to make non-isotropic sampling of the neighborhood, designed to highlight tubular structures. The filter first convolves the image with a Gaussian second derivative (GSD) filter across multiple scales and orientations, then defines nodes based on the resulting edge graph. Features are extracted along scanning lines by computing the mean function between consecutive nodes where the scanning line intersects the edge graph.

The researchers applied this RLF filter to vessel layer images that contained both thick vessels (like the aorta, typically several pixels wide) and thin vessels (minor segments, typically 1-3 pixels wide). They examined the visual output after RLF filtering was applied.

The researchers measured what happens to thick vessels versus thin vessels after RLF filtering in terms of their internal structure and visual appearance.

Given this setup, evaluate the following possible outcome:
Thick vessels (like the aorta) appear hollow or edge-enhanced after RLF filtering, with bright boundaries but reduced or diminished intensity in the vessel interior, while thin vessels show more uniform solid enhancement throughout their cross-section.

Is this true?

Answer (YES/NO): YES